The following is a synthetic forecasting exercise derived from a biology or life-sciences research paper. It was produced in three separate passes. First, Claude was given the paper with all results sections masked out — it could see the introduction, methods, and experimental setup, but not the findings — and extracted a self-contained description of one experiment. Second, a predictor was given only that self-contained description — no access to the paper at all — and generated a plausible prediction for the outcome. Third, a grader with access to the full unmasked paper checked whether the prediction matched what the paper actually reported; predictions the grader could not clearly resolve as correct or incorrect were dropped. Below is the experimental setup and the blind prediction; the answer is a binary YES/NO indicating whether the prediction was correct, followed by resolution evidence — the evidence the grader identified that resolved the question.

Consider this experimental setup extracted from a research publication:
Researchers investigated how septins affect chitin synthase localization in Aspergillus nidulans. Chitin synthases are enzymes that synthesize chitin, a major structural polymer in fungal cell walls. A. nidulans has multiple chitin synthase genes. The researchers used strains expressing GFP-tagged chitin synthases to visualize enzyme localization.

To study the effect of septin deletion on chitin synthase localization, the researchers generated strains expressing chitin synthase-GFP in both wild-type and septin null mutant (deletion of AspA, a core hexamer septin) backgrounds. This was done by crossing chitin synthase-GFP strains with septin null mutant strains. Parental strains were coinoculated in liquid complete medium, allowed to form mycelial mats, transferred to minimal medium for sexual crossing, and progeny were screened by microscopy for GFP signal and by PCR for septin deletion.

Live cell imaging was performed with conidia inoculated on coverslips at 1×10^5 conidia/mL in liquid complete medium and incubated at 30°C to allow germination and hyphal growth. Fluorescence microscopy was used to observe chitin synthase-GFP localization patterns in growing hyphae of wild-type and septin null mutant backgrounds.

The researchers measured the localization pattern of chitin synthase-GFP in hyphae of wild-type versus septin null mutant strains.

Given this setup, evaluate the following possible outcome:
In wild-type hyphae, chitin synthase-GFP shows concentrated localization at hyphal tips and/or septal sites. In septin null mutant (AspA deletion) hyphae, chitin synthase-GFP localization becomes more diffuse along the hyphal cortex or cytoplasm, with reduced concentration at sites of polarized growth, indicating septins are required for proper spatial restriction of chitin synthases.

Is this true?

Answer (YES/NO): NO